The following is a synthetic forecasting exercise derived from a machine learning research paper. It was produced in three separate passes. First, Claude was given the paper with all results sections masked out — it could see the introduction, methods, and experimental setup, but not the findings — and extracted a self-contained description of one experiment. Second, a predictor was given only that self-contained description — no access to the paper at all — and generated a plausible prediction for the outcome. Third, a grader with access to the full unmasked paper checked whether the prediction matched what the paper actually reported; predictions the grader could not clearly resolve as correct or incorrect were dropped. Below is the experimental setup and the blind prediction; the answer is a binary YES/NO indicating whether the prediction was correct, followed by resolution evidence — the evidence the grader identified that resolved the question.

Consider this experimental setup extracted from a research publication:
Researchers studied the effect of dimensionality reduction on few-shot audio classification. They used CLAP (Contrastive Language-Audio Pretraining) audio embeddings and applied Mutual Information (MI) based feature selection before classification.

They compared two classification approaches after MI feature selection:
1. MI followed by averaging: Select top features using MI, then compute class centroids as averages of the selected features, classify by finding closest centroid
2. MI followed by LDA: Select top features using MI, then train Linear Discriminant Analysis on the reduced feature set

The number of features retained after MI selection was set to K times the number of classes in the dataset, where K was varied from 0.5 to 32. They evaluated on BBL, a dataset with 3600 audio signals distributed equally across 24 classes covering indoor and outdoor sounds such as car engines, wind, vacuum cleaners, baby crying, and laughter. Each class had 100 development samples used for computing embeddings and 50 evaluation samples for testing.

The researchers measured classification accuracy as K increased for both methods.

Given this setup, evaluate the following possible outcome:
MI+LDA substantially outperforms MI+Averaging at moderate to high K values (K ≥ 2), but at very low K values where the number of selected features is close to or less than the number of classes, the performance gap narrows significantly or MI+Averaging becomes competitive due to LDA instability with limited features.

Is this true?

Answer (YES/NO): NO